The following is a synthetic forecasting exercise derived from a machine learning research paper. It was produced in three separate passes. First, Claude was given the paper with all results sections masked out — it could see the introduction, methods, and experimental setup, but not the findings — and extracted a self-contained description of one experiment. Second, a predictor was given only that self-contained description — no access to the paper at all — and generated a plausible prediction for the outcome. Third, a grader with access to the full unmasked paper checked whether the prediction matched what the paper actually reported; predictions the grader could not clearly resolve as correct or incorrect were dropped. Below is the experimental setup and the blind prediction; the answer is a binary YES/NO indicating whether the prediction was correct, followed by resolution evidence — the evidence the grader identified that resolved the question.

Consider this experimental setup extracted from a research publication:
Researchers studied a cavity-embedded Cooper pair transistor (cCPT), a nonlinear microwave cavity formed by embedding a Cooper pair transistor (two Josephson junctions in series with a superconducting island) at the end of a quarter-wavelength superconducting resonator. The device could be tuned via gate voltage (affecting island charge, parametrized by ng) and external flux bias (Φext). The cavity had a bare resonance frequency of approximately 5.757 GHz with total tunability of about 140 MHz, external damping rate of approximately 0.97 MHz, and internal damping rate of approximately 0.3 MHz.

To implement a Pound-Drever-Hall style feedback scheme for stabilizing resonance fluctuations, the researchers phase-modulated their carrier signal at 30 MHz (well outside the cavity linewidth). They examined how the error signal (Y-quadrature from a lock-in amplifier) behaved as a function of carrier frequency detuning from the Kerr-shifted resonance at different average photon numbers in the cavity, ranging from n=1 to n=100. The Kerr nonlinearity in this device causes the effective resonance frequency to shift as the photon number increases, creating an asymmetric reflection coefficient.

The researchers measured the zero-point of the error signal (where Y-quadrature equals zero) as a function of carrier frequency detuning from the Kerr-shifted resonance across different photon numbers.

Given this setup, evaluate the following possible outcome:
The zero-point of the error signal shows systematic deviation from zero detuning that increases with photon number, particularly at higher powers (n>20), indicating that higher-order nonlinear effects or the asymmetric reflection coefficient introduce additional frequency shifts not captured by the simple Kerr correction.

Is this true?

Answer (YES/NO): NO